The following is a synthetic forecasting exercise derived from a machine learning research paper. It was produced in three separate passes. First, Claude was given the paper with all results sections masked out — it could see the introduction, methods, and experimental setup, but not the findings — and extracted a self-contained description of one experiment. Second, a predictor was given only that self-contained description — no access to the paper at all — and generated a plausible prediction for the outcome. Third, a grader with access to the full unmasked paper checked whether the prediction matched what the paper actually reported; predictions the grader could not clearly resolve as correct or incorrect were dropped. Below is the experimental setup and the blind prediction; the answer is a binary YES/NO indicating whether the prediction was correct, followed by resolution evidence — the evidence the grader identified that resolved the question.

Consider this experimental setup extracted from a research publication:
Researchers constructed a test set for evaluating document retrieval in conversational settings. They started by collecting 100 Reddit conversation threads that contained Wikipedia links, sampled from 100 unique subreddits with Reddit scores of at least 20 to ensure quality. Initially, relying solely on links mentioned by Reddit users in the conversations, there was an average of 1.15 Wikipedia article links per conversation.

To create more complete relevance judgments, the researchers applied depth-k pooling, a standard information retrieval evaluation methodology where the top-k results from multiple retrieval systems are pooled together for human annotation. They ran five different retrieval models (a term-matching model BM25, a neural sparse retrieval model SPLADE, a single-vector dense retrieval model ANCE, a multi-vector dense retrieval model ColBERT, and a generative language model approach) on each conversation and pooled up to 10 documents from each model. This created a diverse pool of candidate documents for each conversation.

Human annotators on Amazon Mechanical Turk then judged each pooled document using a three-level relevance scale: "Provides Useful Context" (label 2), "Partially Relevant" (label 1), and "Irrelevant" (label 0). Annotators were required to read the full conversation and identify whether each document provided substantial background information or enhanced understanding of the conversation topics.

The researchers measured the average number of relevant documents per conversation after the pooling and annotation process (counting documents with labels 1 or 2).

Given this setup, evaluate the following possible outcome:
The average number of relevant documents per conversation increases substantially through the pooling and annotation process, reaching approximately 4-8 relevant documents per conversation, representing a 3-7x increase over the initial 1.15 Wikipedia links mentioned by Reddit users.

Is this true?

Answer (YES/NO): YES